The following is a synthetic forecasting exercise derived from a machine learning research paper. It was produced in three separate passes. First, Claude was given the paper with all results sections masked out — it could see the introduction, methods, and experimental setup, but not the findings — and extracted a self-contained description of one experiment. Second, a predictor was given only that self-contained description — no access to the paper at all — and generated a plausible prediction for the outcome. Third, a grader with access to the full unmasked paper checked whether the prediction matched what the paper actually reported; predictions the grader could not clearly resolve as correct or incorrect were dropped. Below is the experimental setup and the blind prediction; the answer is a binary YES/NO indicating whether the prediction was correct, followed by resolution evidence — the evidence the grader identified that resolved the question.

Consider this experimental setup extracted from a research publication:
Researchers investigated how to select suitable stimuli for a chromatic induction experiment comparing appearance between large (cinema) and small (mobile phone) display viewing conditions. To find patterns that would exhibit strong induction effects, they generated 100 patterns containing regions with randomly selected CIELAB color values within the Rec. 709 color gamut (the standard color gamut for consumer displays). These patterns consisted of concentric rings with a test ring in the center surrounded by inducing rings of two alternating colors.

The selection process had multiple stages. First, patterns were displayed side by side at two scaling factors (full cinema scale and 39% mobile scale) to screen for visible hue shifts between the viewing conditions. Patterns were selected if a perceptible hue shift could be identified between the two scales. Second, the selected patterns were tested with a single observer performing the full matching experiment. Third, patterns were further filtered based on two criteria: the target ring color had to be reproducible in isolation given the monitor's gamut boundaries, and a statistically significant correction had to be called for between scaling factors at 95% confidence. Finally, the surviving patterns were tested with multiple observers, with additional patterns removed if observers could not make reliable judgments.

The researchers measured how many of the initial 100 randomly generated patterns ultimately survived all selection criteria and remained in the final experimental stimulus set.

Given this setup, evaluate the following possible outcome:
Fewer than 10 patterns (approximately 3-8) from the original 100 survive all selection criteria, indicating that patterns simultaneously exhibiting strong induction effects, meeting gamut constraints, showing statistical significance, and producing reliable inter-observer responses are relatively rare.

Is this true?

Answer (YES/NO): YES